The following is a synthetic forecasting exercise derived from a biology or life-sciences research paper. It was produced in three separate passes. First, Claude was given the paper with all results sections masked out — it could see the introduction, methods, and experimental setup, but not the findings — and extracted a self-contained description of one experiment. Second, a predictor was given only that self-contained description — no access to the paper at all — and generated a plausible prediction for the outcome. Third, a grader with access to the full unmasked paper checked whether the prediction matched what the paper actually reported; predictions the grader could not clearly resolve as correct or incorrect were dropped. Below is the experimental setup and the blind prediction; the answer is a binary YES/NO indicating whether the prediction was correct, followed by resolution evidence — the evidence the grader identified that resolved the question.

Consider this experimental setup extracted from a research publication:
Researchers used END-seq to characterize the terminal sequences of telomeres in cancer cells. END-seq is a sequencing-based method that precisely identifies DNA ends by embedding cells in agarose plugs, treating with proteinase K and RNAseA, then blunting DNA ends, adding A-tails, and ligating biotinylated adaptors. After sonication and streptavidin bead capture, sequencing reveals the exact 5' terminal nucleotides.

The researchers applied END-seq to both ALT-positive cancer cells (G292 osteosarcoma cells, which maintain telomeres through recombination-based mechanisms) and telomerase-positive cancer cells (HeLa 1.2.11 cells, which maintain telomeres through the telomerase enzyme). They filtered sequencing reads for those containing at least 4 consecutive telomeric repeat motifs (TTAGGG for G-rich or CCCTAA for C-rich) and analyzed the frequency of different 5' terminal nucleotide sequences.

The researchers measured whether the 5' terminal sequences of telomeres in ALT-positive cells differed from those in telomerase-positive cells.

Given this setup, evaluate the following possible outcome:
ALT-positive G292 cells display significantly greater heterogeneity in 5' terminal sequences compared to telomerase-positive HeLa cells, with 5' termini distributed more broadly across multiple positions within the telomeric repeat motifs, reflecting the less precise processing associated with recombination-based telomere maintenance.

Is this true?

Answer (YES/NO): NO